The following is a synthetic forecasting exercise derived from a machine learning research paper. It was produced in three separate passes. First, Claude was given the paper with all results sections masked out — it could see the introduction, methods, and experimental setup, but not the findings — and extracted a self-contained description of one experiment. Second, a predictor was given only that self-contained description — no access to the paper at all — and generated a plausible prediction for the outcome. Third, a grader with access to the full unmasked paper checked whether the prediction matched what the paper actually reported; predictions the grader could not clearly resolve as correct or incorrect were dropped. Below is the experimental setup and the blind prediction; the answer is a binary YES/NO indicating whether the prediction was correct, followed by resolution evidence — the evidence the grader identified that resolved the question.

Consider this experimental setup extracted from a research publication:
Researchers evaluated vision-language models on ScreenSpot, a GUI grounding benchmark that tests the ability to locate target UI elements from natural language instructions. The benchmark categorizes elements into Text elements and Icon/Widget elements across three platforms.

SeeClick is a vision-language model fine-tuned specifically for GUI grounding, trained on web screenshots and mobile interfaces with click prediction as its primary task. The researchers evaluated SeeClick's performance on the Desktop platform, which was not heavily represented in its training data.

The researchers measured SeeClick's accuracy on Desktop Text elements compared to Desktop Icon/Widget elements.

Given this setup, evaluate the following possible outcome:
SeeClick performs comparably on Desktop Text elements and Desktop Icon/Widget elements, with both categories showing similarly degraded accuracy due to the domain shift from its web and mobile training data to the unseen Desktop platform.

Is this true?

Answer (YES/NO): NO